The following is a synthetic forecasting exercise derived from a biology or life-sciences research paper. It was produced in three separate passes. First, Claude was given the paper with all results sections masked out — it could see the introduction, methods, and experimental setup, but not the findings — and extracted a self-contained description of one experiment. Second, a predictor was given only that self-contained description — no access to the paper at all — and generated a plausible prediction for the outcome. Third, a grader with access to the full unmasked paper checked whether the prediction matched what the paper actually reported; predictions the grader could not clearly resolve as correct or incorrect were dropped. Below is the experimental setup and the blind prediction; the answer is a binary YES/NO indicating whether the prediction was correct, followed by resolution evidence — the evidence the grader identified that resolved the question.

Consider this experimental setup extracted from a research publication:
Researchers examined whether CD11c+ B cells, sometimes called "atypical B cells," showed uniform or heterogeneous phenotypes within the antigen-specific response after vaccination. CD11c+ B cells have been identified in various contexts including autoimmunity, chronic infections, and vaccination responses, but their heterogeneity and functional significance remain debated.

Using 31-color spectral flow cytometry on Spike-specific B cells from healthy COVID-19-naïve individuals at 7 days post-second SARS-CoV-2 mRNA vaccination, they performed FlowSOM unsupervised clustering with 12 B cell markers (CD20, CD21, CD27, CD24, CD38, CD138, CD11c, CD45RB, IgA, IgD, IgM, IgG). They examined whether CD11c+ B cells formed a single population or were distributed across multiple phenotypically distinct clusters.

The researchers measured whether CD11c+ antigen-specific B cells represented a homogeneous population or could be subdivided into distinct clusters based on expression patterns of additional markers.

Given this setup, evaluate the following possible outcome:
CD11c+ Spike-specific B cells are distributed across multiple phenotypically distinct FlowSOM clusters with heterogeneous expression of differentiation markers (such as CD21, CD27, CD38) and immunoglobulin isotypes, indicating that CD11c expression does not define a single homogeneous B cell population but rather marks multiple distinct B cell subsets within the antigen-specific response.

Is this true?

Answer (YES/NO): YES